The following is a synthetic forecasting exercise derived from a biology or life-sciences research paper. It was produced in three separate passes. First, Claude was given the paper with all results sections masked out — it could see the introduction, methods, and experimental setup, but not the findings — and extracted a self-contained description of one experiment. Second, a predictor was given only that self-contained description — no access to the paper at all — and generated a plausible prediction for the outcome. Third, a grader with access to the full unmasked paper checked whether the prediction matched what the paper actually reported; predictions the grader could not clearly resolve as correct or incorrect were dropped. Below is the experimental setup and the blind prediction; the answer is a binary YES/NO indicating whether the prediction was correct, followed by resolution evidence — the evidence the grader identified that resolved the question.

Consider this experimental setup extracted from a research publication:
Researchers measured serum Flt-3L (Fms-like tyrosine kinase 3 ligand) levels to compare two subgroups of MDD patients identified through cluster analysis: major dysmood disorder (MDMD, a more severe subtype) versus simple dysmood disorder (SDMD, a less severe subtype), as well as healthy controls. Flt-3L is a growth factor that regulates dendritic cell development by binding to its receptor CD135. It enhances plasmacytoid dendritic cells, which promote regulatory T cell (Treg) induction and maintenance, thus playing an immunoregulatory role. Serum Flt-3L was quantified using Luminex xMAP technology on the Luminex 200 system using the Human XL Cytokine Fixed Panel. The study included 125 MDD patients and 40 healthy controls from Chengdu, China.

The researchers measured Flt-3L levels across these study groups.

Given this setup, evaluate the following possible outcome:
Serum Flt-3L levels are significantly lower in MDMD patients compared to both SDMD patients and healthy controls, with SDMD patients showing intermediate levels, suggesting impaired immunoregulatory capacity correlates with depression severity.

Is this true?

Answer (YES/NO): NO